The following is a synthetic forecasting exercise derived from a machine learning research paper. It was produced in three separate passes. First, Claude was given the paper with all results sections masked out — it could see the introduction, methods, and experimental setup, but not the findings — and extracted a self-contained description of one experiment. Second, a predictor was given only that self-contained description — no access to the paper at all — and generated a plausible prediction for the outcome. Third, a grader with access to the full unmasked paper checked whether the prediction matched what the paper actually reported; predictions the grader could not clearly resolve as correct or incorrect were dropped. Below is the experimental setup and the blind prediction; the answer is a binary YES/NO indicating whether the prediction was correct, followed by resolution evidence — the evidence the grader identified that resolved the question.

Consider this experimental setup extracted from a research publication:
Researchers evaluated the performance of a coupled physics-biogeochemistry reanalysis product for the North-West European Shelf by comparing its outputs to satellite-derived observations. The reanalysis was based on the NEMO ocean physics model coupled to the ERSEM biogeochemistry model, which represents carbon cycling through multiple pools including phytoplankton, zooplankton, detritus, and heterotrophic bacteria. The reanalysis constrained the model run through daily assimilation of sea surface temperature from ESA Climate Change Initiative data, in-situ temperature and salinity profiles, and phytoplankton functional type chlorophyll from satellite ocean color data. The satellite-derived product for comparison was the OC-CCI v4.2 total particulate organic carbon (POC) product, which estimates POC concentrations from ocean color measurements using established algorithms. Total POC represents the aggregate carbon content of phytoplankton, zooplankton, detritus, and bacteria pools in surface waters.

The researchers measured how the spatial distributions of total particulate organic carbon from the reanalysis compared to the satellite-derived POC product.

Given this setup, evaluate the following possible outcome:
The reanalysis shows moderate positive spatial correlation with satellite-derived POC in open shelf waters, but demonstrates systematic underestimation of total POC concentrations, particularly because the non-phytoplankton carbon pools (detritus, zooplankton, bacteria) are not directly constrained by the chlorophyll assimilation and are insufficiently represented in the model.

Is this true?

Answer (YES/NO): YES